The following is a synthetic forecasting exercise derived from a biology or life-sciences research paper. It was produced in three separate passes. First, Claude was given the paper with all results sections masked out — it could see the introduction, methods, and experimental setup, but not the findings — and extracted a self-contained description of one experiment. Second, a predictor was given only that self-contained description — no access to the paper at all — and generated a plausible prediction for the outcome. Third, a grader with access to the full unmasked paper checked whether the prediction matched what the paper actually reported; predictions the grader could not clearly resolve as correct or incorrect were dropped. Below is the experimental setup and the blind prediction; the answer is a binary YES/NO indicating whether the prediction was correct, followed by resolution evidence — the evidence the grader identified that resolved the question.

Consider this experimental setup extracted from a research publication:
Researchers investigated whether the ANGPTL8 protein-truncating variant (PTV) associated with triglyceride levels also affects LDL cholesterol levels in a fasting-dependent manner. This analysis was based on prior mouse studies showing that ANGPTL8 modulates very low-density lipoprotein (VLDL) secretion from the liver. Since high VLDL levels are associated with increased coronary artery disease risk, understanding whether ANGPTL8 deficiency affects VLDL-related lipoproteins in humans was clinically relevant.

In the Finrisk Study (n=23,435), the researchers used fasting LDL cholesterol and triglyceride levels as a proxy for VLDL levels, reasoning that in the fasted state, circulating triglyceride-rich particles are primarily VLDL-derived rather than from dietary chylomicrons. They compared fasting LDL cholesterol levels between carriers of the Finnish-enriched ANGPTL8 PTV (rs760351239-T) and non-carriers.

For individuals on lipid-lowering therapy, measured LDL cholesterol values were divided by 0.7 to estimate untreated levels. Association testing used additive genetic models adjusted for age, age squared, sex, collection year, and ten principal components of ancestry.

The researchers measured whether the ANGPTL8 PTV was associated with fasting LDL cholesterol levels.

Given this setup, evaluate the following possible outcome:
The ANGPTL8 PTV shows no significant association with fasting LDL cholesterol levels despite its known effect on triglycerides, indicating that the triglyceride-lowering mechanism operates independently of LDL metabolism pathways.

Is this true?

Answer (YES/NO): NO